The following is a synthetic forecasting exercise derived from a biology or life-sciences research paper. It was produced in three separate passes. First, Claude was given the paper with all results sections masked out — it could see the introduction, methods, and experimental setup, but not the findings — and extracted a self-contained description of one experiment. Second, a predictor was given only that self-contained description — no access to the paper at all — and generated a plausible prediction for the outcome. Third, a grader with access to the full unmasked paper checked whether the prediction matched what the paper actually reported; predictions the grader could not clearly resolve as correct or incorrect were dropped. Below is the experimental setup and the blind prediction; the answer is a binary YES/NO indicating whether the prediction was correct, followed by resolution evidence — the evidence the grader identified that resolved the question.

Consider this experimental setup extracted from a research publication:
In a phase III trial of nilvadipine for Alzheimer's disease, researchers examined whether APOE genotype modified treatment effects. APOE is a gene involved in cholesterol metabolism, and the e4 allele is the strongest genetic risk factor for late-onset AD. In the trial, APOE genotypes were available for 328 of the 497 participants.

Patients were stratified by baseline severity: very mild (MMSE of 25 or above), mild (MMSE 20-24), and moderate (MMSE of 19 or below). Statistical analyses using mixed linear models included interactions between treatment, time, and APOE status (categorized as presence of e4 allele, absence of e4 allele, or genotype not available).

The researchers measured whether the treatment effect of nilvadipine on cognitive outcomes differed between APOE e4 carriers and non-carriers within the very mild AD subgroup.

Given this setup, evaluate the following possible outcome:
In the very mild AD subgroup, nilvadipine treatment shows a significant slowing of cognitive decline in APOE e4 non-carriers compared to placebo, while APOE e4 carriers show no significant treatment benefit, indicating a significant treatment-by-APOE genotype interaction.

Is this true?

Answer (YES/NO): NO